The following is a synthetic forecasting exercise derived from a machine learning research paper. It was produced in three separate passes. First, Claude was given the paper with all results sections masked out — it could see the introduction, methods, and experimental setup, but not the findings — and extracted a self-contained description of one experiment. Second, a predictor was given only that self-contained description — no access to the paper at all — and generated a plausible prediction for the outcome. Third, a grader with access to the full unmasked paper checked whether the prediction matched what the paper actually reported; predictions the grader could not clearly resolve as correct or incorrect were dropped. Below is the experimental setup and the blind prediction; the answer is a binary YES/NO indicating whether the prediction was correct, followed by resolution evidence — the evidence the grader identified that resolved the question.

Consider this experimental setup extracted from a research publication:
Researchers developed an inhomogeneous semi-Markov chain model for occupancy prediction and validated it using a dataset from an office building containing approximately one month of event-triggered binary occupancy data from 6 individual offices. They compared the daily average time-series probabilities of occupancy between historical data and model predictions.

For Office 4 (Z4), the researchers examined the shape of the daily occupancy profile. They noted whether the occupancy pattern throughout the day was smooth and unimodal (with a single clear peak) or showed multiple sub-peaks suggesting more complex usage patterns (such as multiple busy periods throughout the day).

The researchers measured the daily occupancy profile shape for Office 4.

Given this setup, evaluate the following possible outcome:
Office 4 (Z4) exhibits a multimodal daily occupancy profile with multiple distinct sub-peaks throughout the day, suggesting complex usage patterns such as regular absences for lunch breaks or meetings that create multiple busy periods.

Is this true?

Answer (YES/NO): YES